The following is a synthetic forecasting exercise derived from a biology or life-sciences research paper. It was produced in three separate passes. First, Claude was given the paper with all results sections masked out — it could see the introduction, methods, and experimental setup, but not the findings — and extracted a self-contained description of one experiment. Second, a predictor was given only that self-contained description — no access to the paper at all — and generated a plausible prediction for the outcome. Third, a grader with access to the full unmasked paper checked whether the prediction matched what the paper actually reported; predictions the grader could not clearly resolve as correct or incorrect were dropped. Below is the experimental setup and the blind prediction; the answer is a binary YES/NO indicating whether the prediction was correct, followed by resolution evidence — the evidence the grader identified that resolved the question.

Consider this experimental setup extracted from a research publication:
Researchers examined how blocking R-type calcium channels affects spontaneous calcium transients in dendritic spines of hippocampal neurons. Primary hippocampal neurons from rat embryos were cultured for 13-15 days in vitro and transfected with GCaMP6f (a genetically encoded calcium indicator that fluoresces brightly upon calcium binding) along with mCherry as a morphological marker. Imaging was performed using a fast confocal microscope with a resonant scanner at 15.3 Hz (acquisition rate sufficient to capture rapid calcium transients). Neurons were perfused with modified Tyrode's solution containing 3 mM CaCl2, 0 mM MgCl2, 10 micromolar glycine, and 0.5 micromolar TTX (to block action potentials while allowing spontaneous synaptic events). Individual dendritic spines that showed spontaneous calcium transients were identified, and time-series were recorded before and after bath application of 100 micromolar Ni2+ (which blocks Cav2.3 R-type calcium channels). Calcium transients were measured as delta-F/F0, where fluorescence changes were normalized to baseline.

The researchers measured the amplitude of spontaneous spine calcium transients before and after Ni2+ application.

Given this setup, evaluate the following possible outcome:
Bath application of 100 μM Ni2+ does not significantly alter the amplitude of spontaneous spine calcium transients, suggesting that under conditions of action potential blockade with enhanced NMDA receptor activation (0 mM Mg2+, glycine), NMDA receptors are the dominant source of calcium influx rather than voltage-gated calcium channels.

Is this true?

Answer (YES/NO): NO